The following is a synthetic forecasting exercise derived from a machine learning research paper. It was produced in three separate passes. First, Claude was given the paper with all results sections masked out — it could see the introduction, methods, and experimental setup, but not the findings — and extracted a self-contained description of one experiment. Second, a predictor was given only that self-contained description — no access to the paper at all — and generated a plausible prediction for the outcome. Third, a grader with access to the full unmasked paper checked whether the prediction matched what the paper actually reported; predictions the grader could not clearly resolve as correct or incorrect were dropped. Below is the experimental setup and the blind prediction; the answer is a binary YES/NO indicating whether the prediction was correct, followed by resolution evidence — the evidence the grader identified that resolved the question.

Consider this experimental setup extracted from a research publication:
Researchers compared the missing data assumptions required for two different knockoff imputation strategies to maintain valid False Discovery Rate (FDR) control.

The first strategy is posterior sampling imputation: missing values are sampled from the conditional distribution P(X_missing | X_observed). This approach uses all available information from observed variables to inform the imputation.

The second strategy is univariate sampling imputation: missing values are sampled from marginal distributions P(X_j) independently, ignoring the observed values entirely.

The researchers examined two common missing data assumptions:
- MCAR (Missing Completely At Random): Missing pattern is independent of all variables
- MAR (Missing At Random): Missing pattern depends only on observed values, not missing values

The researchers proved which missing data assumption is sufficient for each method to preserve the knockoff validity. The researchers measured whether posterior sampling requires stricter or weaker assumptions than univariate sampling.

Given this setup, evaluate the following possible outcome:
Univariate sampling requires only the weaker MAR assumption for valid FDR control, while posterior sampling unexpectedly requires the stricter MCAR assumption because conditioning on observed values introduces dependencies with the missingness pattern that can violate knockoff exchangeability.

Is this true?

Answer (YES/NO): NO